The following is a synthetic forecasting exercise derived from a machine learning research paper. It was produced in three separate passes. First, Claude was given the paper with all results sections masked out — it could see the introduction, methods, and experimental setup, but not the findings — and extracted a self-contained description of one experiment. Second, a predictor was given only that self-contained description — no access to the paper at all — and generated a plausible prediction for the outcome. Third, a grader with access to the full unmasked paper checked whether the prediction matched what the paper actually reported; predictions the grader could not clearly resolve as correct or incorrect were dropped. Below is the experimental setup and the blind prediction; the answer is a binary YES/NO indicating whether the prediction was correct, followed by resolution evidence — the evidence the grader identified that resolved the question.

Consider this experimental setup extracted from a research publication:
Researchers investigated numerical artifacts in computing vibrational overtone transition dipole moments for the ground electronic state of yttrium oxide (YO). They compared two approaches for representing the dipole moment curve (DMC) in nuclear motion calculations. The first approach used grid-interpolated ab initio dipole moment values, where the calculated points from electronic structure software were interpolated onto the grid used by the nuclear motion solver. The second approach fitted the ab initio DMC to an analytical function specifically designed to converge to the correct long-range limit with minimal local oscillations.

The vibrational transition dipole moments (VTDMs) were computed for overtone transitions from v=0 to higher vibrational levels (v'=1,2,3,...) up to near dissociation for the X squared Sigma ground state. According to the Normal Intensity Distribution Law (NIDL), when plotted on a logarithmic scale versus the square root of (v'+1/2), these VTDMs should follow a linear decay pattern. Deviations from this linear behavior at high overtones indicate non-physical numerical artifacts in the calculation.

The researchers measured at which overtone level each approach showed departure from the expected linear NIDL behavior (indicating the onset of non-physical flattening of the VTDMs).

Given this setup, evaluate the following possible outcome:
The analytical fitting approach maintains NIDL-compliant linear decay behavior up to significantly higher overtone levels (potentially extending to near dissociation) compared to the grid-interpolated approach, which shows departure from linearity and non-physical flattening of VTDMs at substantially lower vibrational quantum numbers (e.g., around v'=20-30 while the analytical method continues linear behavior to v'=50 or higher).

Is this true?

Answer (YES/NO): NO